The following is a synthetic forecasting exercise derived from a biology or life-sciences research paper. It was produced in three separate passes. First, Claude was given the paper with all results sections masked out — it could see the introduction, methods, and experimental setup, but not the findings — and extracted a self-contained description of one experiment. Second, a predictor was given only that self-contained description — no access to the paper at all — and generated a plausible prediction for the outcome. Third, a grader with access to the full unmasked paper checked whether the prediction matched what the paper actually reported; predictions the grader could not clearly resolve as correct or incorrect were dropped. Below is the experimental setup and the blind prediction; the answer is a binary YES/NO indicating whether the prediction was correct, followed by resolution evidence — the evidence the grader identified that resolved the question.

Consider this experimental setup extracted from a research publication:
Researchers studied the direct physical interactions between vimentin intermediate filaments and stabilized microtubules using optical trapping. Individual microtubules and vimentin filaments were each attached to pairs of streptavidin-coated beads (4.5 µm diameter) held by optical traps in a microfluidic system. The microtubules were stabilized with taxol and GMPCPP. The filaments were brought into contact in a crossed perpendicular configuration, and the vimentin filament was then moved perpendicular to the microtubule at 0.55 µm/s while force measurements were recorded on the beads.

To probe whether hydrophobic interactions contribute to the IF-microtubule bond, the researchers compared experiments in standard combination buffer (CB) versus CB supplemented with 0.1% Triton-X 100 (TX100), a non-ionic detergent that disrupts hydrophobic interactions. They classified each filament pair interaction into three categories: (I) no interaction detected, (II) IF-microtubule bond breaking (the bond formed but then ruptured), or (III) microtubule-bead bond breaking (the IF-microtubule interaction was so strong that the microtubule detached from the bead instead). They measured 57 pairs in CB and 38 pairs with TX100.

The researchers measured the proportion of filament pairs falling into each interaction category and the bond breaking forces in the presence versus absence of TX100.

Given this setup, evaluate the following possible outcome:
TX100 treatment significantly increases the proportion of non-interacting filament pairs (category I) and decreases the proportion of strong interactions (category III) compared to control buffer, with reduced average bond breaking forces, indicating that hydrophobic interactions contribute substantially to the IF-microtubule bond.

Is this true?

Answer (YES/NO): YES